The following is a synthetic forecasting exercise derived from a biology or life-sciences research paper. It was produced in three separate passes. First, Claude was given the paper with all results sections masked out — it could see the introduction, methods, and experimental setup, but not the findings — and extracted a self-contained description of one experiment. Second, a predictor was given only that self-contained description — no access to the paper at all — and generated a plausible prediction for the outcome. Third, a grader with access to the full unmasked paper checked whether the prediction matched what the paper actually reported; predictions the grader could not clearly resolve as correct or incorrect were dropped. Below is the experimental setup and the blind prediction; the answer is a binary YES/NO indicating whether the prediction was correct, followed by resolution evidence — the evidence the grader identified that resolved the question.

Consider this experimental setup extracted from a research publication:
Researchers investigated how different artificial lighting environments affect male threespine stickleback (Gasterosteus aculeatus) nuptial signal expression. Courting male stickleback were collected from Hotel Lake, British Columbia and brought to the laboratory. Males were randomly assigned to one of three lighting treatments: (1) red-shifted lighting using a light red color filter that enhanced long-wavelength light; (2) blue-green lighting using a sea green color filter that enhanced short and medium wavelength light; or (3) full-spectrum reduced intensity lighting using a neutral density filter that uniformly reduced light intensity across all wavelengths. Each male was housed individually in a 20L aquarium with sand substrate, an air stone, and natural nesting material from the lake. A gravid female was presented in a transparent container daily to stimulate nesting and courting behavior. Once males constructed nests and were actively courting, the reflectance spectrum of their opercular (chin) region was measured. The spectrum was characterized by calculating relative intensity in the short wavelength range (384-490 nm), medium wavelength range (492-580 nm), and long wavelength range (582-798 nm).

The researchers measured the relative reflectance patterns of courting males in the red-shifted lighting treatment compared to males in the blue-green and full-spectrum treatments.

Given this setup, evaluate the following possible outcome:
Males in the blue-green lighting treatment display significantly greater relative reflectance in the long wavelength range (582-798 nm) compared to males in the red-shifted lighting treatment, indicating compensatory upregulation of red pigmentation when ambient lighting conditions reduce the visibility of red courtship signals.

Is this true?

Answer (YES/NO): YES